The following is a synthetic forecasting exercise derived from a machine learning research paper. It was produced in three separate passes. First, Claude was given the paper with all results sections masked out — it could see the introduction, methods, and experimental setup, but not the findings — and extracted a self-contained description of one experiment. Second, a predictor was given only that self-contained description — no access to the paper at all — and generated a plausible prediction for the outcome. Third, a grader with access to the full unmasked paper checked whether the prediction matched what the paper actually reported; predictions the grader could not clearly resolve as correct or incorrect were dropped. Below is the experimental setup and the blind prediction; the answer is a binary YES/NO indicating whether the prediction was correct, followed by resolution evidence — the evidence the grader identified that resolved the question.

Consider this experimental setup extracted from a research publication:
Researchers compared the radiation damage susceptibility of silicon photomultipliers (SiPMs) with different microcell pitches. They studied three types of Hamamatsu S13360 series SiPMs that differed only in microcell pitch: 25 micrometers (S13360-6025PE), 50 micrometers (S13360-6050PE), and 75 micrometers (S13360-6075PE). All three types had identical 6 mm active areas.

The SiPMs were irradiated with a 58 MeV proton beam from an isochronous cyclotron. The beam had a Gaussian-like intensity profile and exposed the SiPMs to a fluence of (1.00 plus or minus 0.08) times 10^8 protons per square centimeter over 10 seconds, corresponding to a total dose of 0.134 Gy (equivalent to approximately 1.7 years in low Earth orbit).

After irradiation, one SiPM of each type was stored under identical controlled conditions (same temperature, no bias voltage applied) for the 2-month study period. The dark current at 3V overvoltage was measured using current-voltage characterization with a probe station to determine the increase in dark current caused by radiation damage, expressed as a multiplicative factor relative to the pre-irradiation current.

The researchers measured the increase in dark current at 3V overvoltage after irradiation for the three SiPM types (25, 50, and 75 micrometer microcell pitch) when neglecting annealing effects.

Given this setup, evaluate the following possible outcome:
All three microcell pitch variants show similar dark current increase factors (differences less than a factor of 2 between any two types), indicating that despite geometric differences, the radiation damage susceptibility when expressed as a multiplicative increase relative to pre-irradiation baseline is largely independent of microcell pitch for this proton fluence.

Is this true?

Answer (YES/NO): NO